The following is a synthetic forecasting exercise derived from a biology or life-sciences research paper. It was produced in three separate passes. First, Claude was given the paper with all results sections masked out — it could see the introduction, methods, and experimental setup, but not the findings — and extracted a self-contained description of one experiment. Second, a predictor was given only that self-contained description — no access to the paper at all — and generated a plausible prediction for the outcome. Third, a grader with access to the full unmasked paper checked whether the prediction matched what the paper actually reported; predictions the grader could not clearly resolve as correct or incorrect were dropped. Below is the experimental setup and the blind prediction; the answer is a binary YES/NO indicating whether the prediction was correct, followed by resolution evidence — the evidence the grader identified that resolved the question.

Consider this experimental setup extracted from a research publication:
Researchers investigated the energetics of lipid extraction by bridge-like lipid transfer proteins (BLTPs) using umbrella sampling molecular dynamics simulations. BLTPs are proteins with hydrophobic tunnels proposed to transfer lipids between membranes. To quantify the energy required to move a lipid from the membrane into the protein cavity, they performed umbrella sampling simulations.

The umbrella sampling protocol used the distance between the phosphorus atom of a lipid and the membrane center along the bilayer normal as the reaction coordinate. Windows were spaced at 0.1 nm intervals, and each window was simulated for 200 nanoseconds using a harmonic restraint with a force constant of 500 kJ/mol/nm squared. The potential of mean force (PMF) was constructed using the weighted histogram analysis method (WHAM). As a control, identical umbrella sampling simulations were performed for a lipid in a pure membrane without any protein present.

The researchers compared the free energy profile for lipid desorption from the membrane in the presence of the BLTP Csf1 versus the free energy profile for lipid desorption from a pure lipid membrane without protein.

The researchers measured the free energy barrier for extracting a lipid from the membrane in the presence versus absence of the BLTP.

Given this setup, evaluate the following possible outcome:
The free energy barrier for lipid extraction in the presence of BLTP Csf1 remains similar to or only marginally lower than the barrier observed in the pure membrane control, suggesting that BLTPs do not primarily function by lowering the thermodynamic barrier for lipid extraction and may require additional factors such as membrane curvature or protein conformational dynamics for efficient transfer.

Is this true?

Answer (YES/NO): NO